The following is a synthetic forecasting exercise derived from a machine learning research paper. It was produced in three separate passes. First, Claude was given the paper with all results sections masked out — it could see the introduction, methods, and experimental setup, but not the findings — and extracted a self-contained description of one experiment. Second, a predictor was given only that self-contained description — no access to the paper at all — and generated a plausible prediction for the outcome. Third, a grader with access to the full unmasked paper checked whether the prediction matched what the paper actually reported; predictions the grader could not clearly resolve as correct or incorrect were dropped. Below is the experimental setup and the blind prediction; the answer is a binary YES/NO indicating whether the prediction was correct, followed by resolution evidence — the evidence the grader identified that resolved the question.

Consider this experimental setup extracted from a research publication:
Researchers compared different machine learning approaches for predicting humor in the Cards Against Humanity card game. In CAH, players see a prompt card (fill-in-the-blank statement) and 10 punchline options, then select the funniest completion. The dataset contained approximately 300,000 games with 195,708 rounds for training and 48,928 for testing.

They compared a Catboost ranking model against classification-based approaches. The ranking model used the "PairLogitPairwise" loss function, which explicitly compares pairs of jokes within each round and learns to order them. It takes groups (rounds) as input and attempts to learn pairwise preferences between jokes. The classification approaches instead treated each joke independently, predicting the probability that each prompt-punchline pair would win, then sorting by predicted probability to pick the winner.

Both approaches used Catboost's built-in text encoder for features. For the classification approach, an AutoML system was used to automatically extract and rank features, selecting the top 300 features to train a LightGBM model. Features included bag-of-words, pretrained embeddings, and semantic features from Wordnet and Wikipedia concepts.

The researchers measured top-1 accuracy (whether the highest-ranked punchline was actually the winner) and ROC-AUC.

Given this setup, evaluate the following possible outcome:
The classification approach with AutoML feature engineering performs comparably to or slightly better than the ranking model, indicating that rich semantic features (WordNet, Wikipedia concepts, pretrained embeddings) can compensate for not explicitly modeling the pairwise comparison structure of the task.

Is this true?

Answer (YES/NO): YES